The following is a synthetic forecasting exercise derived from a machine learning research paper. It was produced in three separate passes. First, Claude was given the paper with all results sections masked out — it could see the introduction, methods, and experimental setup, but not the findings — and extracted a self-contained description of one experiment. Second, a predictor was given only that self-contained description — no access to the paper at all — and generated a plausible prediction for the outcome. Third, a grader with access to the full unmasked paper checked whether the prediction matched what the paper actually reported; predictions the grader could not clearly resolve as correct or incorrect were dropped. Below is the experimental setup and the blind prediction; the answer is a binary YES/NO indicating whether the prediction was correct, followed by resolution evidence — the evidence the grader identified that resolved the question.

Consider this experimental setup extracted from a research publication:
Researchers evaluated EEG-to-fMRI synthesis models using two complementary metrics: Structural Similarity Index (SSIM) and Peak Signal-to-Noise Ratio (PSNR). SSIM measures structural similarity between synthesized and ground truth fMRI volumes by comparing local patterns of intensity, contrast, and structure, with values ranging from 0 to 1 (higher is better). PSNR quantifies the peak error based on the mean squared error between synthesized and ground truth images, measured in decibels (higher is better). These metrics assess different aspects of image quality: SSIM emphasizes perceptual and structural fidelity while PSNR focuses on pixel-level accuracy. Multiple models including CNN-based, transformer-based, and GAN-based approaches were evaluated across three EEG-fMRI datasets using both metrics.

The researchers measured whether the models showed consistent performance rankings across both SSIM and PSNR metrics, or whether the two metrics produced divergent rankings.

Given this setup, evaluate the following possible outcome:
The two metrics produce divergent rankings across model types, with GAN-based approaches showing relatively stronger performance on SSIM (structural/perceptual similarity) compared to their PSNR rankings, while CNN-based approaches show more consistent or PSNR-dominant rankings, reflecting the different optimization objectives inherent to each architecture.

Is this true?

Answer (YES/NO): NO